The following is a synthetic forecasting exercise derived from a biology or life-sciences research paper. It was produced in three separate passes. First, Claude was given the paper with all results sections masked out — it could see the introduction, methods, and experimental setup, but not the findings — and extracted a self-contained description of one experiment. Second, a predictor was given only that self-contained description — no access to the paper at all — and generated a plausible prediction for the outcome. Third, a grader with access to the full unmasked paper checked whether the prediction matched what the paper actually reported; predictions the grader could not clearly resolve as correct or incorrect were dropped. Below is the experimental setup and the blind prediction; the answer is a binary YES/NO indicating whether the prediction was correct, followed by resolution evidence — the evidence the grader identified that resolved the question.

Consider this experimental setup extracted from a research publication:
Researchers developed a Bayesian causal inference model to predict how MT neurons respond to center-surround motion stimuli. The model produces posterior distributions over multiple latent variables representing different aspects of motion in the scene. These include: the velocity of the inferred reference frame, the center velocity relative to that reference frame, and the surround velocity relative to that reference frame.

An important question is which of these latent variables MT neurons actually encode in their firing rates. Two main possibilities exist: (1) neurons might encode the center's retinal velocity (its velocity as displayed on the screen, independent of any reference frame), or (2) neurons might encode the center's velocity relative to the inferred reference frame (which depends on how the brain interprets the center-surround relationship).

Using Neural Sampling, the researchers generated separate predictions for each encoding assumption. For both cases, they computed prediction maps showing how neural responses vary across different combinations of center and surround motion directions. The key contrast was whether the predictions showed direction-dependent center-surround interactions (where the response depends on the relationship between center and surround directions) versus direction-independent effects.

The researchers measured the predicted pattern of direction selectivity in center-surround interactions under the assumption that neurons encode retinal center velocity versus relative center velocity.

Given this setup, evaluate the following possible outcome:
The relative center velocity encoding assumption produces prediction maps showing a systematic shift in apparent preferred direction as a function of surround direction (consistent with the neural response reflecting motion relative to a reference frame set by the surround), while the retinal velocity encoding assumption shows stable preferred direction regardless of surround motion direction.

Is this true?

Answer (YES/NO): NO